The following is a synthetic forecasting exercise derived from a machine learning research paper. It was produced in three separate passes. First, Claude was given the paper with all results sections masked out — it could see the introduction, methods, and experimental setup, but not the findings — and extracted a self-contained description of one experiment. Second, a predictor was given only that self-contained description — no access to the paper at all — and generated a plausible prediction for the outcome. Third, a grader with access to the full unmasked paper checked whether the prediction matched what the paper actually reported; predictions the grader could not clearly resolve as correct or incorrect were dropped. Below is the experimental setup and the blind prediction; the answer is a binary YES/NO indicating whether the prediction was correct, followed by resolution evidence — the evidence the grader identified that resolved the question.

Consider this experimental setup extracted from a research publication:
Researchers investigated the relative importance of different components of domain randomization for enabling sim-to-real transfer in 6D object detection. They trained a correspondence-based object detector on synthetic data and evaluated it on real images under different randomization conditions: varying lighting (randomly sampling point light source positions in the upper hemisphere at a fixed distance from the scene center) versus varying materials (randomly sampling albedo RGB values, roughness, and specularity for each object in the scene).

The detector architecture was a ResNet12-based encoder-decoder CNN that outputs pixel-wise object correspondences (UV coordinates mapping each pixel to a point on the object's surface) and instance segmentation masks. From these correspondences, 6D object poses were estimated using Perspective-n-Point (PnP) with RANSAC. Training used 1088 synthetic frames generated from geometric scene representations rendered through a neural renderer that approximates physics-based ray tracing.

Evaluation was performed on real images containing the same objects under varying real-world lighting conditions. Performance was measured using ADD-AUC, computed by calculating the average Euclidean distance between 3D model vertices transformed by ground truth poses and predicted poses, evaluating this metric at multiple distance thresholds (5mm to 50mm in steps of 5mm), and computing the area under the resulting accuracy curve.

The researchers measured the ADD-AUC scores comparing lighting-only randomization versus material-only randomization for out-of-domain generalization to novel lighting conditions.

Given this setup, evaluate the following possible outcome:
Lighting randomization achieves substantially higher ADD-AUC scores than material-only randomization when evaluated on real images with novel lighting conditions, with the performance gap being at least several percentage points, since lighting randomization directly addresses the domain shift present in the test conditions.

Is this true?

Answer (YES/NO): YES